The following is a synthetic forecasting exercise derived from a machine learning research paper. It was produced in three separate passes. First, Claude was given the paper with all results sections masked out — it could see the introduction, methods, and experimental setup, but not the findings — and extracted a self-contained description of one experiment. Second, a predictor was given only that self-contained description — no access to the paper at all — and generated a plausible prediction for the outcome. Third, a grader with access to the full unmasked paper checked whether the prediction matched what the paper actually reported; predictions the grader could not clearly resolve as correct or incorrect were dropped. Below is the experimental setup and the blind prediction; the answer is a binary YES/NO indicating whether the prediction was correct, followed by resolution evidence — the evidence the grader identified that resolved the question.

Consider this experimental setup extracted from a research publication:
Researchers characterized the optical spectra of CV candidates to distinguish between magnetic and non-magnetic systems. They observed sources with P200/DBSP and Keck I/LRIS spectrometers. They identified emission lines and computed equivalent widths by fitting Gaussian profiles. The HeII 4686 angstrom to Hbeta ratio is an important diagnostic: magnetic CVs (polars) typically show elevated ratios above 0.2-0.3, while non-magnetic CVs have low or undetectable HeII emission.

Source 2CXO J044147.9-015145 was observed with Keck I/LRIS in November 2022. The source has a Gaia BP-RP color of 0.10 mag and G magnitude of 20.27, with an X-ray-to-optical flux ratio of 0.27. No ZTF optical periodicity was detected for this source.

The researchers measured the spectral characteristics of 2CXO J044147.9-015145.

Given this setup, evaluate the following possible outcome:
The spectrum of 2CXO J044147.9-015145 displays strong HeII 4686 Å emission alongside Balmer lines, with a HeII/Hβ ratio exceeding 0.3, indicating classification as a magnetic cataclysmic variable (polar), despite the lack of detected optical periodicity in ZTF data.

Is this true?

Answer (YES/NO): NO